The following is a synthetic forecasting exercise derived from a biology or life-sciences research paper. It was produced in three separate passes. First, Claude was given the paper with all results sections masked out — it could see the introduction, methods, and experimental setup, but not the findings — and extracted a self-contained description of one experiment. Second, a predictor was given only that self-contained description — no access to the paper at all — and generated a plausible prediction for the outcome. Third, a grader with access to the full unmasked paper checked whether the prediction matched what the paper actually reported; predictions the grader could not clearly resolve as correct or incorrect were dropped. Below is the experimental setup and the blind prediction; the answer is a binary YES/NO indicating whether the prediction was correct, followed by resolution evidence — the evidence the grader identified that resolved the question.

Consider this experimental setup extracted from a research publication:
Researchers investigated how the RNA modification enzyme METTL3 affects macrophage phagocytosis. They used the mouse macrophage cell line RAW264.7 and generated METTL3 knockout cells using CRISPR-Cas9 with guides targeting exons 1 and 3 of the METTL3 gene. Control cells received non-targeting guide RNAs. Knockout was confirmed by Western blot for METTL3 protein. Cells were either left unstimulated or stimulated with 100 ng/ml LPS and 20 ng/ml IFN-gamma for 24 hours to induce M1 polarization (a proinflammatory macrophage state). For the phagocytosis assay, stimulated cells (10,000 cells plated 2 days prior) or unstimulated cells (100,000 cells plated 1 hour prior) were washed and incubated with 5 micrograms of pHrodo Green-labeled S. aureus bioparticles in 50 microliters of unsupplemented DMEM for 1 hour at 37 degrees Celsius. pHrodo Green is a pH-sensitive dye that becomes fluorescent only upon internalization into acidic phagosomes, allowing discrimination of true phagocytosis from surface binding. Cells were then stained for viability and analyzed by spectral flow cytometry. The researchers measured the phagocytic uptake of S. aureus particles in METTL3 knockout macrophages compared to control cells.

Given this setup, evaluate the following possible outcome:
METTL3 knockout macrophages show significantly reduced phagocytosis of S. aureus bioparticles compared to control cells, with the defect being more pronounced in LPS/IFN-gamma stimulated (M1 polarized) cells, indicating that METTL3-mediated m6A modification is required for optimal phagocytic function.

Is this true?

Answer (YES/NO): NO